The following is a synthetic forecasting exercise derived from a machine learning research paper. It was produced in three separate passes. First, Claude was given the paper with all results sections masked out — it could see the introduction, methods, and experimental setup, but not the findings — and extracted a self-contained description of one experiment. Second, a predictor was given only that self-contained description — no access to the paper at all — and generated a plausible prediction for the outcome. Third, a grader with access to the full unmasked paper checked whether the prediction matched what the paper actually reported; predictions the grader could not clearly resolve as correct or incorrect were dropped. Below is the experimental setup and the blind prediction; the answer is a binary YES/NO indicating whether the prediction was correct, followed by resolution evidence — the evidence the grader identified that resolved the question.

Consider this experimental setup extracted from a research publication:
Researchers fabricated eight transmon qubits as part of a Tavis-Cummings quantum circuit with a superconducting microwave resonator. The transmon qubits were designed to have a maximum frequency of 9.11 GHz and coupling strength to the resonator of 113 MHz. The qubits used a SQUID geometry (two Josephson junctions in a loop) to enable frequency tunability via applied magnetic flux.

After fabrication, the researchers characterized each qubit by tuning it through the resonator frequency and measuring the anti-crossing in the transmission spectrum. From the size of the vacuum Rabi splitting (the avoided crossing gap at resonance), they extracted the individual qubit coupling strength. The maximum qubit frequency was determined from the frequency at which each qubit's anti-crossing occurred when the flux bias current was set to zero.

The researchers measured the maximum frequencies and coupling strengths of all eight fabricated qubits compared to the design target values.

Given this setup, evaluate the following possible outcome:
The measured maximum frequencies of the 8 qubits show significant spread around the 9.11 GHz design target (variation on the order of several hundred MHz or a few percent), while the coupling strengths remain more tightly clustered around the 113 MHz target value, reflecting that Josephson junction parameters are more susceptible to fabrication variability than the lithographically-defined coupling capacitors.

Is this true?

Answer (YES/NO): NO